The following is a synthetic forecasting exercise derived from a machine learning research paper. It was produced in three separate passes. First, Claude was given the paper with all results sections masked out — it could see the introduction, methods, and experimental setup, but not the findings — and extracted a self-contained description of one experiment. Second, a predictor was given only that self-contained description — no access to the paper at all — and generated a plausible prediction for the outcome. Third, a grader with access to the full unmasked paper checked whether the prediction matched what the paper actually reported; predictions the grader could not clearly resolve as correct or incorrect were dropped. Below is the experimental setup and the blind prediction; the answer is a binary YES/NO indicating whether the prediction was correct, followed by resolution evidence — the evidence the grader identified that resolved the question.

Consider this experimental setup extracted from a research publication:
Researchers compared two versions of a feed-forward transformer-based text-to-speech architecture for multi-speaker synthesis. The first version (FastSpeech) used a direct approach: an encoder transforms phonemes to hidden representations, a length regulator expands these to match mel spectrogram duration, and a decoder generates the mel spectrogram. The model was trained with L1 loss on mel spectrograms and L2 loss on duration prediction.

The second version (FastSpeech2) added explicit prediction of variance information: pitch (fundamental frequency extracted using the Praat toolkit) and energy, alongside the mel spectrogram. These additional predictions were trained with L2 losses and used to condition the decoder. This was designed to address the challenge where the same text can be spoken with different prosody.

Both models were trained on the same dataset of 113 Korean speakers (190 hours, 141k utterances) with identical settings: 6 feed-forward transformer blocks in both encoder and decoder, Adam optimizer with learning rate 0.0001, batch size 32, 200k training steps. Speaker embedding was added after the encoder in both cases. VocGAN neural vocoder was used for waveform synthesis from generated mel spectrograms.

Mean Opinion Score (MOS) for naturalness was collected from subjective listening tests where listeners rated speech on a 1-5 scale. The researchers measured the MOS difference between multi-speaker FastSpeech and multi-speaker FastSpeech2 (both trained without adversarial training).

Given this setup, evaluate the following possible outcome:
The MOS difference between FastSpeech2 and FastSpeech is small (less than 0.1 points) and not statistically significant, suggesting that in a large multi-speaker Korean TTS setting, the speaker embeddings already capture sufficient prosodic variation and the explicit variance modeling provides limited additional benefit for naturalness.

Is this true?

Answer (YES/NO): NO